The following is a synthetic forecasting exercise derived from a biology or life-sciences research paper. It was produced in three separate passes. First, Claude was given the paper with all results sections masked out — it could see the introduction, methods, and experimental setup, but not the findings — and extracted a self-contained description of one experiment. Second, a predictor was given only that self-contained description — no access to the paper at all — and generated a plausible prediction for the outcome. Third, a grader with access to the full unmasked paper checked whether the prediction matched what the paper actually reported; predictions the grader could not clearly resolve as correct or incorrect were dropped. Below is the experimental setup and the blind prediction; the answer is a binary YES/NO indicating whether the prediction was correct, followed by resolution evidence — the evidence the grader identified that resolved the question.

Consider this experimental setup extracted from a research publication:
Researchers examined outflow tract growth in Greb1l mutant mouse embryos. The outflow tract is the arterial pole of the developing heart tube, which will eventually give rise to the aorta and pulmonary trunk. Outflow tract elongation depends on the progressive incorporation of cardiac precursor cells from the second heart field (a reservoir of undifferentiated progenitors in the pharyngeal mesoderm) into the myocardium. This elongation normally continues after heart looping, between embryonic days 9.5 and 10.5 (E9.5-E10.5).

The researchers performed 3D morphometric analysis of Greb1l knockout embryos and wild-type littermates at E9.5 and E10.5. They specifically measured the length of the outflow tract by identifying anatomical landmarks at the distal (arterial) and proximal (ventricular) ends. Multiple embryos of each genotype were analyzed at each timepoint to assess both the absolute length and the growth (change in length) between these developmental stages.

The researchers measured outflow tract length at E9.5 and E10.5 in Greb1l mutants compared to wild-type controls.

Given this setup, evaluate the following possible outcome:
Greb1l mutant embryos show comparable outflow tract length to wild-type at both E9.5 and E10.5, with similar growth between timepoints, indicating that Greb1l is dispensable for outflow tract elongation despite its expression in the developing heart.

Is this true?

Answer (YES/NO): NO